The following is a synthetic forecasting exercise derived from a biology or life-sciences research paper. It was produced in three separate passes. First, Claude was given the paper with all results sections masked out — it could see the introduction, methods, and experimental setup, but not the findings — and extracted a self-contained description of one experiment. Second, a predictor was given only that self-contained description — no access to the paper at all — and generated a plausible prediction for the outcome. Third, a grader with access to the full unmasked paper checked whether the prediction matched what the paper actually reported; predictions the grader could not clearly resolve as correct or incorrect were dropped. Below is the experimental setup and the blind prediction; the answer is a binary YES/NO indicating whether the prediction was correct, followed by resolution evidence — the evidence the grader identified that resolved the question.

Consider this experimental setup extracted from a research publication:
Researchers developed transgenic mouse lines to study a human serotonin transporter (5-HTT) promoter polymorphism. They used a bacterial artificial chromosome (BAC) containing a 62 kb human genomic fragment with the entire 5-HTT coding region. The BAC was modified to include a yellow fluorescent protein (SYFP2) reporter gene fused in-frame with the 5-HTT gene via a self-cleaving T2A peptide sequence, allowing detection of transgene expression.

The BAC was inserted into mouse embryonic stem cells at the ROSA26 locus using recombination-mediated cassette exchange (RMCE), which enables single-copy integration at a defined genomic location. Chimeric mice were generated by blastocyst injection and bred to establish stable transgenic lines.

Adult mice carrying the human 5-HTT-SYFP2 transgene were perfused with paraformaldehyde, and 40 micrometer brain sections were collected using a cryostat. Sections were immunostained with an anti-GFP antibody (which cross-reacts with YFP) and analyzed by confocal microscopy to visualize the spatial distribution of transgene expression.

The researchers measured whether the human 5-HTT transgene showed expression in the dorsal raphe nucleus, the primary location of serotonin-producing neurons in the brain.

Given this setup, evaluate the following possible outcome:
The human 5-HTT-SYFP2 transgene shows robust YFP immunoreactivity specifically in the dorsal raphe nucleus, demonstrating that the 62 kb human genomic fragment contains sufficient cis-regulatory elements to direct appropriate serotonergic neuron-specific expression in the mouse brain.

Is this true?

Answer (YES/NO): NO